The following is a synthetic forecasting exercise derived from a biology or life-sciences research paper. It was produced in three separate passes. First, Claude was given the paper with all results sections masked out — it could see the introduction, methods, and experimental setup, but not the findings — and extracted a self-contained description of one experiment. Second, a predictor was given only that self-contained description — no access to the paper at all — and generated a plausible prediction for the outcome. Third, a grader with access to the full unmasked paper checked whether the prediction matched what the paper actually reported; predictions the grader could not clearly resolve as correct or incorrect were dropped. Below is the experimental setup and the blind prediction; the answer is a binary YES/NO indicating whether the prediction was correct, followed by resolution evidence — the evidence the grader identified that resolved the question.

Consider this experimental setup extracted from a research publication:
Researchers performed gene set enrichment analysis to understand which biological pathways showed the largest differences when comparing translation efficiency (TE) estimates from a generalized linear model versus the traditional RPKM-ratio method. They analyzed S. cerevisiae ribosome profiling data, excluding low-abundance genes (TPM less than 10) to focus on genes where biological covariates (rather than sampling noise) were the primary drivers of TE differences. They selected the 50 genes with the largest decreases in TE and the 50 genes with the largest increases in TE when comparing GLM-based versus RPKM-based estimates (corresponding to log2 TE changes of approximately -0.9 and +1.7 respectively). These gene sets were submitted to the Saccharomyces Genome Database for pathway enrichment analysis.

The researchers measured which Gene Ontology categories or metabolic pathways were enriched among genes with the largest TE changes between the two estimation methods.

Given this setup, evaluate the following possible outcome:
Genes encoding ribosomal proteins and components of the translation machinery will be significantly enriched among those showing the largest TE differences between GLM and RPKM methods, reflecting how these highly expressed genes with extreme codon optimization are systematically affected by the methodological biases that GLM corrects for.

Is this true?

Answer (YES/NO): YES